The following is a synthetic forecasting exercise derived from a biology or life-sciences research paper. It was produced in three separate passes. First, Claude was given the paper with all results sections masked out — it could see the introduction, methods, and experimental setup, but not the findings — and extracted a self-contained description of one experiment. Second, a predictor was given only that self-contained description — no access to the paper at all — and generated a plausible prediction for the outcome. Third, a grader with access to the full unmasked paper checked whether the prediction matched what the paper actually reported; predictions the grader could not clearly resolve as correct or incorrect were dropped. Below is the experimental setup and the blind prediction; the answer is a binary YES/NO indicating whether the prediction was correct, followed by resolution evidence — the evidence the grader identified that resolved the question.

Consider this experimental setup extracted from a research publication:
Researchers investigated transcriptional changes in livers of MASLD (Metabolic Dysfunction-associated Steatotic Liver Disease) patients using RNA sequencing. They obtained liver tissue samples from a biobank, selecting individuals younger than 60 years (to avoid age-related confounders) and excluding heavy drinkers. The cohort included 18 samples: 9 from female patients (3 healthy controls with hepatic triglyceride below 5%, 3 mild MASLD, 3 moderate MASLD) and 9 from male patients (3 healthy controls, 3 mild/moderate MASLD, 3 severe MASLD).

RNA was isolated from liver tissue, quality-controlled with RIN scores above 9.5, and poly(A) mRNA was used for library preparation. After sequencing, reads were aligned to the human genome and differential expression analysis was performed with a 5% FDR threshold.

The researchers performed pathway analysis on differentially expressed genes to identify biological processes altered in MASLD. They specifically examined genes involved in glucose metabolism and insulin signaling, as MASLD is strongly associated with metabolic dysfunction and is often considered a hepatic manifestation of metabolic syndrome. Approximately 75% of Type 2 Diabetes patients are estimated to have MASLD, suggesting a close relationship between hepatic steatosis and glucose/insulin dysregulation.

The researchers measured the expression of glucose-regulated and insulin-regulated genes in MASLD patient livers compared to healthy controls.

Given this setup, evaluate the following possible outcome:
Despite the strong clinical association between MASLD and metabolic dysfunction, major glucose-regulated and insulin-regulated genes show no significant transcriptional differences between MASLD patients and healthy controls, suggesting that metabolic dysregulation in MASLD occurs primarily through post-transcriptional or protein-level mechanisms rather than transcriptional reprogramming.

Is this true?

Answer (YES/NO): NO